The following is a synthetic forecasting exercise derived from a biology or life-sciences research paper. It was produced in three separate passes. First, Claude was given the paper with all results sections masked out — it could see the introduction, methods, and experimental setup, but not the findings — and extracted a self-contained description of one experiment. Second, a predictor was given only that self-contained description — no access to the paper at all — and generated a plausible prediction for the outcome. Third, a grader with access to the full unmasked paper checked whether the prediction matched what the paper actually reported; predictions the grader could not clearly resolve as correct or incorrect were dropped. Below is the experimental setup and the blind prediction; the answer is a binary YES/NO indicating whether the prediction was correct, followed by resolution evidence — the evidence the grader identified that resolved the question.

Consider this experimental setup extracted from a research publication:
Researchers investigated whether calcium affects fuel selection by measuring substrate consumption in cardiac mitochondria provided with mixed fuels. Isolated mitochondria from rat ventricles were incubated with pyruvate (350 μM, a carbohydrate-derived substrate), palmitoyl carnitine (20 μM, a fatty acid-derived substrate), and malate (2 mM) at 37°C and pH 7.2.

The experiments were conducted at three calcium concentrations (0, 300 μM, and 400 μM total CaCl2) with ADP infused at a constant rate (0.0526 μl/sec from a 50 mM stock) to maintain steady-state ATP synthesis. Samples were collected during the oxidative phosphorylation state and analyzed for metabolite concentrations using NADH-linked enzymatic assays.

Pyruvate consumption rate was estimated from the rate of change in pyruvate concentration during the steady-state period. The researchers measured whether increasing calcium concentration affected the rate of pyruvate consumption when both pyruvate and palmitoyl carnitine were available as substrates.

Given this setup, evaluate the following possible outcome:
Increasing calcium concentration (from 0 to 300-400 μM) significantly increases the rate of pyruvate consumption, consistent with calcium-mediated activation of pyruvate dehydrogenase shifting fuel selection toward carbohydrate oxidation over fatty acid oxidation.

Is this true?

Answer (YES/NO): NO